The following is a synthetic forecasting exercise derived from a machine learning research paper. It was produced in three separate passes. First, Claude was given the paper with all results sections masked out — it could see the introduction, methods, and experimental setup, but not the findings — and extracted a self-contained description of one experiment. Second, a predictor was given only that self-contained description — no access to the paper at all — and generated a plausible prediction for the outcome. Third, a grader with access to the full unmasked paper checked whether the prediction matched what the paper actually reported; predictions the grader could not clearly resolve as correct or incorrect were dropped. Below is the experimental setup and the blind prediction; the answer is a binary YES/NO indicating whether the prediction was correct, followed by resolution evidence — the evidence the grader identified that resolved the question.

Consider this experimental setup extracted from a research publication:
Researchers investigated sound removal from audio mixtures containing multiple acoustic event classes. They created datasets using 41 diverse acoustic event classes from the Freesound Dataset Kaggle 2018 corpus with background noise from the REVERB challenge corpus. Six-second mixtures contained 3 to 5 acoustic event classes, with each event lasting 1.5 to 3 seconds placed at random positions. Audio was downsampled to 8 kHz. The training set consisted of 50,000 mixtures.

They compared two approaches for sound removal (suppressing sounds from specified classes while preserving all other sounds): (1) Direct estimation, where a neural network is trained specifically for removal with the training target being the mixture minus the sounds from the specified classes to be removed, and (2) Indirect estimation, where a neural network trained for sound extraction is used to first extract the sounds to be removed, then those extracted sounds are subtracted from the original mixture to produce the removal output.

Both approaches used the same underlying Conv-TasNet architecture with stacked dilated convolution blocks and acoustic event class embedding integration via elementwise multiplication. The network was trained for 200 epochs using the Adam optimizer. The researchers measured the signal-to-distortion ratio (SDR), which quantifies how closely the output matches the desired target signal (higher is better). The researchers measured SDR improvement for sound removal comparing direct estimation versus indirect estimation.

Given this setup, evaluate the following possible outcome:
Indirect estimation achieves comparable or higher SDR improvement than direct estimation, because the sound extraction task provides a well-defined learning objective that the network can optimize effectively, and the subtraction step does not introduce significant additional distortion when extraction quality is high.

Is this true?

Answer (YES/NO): YES